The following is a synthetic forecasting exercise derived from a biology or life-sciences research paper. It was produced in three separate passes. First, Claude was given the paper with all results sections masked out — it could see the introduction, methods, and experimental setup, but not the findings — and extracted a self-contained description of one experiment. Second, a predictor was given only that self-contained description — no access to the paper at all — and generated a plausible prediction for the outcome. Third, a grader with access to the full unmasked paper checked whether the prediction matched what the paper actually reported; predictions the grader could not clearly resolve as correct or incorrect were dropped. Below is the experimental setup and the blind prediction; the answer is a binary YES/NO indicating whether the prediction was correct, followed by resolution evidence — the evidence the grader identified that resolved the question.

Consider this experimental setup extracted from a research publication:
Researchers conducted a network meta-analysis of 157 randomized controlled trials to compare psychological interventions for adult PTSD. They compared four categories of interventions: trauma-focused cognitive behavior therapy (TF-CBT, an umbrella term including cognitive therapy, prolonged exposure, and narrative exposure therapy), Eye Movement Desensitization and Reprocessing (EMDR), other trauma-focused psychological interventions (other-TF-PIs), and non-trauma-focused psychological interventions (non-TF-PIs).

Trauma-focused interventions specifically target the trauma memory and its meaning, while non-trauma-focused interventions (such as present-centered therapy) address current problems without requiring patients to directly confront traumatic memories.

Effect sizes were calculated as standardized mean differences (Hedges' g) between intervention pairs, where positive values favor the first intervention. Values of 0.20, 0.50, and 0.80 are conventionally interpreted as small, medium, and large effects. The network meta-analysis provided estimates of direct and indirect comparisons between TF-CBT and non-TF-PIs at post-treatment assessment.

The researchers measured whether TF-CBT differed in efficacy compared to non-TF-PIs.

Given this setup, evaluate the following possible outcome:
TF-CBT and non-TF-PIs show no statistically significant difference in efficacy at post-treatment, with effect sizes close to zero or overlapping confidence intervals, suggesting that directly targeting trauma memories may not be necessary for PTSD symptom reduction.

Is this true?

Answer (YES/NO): NO